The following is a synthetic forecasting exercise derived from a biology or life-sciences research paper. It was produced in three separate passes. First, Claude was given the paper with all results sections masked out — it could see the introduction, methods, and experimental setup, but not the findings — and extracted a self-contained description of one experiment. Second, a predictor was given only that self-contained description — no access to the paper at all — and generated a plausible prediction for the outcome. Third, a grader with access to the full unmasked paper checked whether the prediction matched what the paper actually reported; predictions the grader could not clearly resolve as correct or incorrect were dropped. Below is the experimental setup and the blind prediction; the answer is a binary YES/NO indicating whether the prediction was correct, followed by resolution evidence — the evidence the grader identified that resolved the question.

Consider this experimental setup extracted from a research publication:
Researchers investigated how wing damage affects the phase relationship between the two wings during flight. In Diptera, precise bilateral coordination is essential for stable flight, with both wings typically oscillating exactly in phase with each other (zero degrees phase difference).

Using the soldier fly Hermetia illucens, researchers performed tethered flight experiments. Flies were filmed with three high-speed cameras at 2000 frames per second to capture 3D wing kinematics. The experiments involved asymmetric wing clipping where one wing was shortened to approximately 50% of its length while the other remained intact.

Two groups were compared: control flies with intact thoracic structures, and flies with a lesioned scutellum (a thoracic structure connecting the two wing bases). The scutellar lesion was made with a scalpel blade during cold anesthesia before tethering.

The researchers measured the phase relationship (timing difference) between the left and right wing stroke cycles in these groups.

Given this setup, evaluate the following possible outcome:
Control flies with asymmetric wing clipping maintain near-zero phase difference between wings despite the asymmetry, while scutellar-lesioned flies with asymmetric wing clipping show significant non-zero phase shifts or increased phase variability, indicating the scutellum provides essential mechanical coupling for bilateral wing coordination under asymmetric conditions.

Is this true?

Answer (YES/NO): YES